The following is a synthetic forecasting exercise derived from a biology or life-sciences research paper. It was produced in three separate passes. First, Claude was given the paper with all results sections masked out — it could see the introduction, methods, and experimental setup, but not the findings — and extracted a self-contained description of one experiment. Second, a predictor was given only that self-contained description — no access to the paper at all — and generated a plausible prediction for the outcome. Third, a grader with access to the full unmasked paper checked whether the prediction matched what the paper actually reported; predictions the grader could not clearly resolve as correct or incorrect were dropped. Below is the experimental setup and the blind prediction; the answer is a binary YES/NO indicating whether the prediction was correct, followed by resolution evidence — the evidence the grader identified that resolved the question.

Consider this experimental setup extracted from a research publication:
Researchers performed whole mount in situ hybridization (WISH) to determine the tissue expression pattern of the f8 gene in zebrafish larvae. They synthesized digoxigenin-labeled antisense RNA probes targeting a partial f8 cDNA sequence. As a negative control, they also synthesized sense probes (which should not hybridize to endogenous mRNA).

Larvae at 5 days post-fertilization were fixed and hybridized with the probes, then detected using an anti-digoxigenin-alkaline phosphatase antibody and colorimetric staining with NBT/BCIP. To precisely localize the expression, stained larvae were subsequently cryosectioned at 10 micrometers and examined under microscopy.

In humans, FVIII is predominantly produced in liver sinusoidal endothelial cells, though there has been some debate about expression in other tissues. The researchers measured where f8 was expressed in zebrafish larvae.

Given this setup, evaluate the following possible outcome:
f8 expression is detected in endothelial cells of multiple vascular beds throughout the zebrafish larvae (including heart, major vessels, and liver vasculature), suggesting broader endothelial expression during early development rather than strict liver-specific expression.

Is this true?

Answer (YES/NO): NO